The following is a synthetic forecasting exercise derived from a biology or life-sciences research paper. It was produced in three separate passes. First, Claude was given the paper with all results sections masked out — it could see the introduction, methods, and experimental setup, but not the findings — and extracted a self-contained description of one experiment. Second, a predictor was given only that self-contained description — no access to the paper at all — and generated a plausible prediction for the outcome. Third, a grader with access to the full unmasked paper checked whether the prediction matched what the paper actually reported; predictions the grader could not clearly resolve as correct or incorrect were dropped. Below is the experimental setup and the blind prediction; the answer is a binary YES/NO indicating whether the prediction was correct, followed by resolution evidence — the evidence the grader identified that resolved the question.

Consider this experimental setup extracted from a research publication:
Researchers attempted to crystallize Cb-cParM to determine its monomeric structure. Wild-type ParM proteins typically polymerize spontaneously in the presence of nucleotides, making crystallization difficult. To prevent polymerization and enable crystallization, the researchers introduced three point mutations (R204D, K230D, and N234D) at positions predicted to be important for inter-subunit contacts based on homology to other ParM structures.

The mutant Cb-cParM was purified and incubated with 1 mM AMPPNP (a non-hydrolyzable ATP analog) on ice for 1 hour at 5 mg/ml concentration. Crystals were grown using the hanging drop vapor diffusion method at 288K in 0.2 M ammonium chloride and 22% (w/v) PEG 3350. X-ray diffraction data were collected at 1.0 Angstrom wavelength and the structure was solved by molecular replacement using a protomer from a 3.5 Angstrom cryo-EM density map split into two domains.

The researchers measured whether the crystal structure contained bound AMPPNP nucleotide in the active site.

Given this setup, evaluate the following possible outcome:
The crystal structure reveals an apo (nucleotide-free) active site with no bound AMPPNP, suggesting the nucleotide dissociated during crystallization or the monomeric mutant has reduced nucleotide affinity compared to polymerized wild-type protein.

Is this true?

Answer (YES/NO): YES